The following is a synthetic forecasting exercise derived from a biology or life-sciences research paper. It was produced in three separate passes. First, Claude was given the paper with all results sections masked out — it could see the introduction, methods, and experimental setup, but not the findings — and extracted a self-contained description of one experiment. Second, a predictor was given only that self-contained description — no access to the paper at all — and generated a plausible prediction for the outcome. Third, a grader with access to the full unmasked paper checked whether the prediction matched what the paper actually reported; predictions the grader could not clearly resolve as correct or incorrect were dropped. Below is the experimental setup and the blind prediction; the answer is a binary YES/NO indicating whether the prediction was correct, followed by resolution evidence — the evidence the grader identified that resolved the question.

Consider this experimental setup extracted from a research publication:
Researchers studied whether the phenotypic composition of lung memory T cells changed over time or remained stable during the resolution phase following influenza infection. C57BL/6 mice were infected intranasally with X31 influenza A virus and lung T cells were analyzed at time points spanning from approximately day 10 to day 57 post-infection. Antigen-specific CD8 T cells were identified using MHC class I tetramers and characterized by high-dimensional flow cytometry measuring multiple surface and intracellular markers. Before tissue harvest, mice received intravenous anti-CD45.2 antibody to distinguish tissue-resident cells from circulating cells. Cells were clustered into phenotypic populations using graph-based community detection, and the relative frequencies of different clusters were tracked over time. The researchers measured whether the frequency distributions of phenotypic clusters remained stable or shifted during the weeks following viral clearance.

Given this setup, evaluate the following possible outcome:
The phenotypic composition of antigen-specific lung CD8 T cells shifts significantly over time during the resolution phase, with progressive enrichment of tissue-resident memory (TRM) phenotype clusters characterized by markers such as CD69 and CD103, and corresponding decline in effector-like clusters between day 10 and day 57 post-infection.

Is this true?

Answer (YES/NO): NO